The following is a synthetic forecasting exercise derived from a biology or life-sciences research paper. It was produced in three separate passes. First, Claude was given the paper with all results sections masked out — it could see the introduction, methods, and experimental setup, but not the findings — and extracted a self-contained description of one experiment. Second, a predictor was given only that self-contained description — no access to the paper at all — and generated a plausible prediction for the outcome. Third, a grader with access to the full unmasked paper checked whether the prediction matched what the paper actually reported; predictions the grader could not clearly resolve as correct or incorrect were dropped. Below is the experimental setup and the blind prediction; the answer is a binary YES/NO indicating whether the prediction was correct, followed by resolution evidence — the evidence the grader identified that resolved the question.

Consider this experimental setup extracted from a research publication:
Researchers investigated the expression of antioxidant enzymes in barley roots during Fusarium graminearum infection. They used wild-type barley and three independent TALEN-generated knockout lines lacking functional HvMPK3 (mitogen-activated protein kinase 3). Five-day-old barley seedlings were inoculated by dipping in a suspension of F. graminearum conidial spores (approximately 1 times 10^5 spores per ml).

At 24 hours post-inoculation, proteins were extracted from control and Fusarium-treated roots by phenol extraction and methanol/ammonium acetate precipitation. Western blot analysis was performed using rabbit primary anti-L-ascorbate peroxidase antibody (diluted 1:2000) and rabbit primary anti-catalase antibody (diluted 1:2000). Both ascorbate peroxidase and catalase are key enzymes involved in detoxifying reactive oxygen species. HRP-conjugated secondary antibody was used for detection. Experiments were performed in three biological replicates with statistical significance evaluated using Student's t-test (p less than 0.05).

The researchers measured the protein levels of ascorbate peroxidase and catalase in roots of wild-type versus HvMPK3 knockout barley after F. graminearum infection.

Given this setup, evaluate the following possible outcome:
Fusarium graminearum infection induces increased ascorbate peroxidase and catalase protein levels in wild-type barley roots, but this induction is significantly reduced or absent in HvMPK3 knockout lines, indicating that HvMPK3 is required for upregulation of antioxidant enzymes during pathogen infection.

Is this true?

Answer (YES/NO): NO